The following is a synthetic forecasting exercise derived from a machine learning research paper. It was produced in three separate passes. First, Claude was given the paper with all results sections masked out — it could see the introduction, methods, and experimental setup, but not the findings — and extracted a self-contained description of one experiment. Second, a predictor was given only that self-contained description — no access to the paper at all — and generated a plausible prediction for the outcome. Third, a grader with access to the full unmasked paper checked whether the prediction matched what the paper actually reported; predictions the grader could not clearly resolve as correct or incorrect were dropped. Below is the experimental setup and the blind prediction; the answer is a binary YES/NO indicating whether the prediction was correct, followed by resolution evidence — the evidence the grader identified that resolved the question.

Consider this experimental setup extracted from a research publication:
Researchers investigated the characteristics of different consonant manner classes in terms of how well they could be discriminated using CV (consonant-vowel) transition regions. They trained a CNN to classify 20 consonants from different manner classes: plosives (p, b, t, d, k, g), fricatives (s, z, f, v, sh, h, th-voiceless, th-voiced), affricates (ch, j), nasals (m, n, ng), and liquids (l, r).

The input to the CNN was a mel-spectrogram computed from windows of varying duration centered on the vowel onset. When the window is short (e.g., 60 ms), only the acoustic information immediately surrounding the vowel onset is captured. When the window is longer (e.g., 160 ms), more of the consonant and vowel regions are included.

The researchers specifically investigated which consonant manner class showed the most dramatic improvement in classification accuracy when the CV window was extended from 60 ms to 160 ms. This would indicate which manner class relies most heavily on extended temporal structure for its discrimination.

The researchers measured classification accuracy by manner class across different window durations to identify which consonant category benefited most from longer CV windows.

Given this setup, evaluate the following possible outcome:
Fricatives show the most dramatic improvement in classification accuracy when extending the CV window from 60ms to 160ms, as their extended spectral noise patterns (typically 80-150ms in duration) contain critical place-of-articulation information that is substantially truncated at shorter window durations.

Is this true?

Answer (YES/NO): NO